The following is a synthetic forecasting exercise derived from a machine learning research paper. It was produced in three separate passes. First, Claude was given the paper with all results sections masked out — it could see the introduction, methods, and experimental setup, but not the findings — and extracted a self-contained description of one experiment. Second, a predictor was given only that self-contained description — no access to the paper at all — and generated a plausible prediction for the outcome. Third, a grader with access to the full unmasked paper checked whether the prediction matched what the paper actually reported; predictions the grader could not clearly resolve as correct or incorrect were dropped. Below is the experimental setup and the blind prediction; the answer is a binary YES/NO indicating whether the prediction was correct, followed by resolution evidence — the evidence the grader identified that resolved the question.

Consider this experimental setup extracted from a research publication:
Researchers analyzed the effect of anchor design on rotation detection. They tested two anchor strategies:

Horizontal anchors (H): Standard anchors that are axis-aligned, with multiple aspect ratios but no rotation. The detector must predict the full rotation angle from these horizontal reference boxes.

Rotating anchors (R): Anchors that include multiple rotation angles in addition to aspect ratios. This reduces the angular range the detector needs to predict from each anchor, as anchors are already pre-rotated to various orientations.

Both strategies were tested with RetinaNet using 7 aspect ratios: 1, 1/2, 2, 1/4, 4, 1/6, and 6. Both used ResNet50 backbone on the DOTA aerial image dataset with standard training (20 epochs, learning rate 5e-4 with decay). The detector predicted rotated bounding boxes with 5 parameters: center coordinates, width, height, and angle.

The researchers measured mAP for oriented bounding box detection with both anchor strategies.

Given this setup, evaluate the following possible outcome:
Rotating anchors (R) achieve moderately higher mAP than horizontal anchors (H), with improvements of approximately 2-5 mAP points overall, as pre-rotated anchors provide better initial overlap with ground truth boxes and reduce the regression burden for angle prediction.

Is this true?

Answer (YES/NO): NO